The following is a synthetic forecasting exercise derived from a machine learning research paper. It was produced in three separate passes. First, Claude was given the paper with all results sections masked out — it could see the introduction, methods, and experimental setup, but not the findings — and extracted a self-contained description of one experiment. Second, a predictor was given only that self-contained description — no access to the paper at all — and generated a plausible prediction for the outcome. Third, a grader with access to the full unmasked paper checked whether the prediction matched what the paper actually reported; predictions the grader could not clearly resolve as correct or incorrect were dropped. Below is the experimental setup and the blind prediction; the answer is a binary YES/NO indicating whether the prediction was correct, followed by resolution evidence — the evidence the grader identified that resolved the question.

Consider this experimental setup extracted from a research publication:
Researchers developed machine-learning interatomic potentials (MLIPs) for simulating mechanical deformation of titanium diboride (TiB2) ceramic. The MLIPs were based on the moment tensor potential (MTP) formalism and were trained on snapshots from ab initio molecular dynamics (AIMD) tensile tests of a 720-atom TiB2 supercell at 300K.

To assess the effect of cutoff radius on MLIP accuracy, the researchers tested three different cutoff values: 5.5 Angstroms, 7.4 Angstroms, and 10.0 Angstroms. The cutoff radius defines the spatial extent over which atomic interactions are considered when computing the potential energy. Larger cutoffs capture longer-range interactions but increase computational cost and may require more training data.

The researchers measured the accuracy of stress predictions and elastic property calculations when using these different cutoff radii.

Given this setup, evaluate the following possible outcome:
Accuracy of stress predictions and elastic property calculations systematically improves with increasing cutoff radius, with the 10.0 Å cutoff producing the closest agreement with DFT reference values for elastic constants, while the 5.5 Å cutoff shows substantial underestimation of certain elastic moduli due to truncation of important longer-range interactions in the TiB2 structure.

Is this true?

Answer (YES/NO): NO